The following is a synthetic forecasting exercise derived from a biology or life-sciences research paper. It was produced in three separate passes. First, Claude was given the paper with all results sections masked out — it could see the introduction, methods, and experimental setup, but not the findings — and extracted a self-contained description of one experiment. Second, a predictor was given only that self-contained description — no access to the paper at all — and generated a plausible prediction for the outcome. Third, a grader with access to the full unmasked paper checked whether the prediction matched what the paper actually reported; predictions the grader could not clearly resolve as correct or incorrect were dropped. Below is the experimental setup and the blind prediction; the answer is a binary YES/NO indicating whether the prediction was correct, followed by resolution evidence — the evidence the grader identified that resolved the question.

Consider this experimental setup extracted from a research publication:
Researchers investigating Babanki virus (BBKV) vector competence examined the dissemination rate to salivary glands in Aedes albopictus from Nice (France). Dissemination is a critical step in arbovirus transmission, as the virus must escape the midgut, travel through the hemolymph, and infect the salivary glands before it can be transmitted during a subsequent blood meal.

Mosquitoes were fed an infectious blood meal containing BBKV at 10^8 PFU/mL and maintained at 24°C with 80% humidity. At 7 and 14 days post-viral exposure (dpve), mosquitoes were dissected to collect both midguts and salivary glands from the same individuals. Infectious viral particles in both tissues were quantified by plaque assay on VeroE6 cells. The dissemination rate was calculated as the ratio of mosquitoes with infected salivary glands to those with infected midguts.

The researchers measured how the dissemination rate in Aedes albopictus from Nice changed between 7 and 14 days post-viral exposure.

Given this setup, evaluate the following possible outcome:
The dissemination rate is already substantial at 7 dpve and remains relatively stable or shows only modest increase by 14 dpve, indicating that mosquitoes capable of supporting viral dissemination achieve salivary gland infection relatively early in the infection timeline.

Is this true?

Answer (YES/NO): NO